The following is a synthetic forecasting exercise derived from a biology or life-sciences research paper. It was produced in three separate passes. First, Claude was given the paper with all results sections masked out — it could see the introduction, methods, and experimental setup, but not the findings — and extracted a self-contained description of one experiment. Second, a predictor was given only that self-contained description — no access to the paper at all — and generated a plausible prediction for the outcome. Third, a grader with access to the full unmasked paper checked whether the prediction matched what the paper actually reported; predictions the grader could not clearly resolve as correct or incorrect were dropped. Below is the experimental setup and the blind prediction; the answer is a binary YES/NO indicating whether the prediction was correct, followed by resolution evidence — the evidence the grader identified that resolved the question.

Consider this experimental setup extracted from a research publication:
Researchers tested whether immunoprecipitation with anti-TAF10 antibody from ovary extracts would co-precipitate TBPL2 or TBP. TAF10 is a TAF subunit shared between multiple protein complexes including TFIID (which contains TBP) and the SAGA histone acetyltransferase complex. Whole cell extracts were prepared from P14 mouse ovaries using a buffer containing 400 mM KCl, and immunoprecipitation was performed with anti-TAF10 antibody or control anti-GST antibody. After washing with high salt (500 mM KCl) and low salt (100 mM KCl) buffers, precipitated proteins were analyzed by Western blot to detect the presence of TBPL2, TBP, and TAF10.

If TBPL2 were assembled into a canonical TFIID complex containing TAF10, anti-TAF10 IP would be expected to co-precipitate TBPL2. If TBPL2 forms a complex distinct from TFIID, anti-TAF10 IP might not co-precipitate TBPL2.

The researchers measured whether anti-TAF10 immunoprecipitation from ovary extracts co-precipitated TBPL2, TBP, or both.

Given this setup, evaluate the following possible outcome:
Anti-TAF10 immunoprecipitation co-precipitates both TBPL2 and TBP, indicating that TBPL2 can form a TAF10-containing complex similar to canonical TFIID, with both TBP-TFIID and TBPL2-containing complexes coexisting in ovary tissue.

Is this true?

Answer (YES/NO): NO